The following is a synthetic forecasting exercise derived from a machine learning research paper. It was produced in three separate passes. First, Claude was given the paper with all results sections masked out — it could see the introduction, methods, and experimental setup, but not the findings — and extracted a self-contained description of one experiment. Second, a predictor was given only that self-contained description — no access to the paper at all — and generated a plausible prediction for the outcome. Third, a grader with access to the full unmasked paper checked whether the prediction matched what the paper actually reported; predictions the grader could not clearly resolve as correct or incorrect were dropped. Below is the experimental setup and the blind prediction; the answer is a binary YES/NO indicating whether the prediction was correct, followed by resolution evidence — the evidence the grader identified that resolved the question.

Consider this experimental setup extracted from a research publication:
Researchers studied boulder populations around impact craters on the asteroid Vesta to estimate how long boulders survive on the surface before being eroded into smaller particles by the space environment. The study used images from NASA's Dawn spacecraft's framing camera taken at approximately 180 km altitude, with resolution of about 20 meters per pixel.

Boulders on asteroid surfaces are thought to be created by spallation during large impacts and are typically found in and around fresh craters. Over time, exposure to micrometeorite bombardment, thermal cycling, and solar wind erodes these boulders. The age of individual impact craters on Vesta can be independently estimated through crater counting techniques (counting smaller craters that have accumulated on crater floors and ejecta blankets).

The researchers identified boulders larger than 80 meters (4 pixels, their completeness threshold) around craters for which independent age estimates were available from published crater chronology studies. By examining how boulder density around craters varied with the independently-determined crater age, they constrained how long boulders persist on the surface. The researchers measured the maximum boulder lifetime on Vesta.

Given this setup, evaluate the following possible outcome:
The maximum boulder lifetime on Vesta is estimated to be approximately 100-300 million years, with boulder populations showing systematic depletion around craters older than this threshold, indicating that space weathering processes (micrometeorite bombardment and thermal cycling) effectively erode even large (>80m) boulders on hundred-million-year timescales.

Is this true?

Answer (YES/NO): NO